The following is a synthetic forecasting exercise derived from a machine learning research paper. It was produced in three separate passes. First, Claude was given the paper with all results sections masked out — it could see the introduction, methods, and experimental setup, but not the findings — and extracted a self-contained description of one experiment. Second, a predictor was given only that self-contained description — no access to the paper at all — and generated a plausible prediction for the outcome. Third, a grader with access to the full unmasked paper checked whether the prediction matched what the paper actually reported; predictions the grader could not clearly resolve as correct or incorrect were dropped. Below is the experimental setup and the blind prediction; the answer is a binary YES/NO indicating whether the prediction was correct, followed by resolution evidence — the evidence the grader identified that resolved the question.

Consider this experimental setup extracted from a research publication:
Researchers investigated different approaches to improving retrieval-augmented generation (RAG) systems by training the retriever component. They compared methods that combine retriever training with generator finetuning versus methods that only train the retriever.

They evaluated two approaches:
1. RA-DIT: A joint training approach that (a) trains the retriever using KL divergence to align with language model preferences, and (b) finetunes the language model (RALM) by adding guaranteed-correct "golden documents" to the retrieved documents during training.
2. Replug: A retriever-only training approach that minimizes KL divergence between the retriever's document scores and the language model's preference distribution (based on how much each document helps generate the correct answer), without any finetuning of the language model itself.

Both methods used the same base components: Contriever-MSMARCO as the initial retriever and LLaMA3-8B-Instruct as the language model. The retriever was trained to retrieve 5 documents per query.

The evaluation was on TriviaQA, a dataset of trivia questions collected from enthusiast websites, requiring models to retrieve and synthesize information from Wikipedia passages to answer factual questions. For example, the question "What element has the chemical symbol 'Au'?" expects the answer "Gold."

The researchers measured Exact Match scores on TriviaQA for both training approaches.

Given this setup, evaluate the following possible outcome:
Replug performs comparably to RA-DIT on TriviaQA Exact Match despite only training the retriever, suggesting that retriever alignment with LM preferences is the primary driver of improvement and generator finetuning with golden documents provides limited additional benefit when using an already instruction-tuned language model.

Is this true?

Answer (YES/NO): NO